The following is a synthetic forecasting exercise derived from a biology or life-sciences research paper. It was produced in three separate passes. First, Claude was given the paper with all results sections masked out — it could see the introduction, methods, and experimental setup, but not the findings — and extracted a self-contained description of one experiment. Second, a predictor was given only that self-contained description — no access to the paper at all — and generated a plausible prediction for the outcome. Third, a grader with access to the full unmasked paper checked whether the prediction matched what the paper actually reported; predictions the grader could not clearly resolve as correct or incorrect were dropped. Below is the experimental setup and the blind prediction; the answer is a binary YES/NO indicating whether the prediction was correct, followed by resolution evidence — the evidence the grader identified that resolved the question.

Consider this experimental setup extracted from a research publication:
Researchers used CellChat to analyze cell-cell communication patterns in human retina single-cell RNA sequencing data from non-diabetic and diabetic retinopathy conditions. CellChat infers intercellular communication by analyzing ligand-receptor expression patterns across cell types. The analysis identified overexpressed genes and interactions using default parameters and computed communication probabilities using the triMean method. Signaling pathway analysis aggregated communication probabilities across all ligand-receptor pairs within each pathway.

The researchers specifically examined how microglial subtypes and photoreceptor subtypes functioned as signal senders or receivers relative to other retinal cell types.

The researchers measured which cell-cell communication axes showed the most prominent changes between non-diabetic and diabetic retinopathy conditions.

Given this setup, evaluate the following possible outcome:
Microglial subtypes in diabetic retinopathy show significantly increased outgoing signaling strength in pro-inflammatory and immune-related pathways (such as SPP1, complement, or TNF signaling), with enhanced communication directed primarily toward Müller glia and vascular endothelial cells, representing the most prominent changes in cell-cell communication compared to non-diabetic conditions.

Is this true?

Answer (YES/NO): NO